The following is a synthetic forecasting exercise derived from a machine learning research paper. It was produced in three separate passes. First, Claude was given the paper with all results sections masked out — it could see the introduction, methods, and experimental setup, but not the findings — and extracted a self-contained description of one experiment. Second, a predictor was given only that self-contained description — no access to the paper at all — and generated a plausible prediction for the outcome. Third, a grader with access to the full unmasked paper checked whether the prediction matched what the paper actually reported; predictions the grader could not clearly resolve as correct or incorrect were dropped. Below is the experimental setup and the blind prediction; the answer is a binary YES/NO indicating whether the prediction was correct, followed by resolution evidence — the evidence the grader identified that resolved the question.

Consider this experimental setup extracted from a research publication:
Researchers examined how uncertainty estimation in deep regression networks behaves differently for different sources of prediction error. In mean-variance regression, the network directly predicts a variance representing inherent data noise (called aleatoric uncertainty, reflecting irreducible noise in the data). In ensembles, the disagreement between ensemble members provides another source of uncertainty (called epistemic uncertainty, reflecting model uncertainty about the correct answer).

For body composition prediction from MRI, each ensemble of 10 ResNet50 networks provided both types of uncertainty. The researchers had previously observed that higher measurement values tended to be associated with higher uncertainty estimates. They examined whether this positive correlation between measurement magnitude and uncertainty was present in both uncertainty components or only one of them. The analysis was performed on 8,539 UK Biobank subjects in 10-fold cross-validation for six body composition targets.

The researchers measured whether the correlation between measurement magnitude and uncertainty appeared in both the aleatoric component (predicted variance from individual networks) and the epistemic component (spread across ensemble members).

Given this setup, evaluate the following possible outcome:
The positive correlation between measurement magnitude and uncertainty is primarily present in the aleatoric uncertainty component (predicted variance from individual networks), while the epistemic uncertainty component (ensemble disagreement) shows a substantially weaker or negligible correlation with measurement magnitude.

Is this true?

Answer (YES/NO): NO